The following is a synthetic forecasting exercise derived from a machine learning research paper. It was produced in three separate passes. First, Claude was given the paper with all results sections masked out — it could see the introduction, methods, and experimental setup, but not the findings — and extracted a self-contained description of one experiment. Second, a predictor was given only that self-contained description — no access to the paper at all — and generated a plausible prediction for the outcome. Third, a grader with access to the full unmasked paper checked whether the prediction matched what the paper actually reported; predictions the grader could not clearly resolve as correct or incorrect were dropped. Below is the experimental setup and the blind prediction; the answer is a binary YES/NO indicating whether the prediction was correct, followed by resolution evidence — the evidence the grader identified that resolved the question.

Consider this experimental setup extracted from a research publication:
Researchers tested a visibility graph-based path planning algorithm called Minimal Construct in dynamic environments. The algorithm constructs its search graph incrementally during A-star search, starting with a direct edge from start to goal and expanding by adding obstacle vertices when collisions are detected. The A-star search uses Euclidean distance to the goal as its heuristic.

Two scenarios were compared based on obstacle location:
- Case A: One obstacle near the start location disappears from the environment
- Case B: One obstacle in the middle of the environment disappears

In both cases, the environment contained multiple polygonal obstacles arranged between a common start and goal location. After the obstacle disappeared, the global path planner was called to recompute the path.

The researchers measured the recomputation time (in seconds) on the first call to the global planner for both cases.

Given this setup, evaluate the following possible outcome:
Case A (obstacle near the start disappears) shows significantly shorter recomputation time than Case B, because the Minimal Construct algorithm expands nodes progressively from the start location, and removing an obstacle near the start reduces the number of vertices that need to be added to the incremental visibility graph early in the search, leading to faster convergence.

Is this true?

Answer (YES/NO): NO